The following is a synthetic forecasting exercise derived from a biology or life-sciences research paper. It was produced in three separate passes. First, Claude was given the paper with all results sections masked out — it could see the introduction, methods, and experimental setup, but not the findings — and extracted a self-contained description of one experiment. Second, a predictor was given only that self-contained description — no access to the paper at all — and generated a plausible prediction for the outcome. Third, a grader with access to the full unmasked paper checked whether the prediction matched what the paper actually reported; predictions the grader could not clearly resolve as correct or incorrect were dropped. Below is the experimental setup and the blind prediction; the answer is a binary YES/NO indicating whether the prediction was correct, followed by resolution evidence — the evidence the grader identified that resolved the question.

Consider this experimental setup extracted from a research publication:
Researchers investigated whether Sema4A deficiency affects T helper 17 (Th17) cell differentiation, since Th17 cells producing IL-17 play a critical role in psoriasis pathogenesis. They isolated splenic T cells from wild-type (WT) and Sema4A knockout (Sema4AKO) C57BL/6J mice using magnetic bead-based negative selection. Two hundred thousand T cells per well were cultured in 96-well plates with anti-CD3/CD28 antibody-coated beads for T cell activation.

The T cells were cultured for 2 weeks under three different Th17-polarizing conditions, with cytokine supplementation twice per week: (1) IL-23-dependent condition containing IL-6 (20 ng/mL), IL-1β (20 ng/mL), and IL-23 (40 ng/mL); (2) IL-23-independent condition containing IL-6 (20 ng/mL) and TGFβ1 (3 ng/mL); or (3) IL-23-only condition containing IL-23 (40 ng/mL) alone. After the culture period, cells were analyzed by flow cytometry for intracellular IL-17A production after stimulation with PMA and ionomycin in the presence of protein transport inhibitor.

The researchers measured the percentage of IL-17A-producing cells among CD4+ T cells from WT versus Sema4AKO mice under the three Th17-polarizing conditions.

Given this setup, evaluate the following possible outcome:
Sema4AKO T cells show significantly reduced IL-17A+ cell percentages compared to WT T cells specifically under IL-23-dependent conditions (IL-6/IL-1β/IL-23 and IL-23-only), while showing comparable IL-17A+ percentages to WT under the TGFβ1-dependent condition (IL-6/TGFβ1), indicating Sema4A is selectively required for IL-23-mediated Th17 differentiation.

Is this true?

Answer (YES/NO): NO